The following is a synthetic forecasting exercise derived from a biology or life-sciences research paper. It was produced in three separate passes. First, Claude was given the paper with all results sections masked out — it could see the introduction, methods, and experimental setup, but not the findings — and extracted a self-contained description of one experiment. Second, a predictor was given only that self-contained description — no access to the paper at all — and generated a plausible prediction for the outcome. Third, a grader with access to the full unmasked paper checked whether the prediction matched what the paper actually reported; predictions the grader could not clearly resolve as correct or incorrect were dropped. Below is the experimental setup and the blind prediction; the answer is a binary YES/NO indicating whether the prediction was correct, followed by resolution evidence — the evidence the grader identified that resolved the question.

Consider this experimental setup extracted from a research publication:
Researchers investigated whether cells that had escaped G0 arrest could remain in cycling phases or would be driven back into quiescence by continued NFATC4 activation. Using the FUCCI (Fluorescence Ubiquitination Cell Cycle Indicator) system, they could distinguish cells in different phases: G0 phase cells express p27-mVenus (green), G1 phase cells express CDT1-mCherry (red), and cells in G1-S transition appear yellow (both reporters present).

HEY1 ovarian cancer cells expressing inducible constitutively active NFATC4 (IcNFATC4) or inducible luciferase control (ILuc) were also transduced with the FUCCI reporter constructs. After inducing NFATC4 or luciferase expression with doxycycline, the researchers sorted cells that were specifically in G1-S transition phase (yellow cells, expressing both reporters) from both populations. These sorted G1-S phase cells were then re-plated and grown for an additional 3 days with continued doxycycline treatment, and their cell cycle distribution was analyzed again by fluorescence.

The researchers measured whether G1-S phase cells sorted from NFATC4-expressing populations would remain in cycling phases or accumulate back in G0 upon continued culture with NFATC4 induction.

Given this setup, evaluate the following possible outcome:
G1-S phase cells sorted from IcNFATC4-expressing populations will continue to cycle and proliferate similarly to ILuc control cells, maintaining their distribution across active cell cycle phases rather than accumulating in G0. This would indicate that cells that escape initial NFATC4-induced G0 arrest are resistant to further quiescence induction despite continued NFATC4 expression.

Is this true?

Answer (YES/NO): NO